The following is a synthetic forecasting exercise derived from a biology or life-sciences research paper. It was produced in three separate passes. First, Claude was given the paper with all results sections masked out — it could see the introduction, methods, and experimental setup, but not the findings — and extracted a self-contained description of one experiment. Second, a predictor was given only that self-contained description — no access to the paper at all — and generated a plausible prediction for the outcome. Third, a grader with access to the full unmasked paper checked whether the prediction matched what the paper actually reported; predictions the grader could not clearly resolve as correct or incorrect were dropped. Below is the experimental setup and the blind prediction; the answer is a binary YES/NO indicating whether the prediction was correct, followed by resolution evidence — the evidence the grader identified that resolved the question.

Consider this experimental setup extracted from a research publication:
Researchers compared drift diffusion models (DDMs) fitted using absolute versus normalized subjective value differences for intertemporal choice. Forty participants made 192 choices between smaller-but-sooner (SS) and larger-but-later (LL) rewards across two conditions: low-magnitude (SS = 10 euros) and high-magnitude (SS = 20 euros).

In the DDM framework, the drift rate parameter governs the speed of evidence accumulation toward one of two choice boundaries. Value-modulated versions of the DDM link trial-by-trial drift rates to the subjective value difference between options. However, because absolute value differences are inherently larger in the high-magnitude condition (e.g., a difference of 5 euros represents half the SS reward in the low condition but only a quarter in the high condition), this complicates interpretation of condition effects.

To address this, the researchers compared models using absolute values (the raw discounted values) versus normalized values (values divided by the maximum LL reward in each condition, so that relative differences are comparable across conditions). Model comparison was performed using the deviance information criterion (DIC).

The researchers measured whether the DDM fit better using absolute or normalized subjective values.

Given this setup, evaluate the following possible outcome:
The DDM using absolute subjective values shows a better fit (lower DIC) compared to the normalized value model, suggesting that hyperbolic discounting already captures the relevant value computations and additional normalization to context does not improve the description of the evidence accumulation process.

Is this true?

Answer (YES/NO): NO